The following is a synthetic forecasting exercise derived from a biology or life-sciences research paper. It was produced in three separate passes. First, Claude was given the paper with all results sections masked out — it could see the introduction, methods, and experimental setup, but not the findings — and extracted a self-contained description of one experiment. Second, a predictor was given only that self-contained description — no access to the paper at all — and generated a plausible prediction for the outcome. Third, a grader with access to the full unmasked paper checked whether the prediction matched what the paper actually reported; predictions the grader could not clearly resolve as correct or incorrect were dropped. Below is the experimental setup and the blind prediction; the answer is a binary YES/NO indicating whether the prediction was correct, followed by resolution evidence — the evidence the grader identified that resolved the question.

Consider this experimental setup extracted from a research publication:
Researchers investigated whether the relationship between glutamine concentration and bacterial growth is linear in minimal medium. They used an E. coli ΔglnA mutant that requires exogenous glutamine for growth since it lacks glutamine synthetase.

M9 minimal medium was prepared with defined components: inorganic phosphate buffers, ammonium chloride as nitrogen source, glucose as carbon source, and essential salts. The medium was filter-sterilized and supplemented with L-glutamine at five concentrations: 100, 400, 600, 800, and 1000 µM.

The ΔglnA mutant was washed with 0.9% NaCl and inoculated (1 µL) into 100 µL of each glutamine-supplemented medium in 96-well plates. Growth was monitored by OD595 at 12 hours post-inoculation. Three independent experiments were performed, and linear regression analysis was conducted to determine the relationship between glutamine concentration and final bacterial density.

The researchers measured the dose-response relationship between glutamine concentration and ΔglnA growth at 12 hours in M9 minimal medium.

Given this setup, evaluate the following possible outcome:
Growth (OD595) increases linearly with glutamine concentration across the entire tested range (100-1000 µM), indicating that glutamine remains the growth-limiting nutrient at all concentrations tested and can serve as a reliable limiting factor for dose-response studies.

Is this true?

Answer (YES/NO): YES